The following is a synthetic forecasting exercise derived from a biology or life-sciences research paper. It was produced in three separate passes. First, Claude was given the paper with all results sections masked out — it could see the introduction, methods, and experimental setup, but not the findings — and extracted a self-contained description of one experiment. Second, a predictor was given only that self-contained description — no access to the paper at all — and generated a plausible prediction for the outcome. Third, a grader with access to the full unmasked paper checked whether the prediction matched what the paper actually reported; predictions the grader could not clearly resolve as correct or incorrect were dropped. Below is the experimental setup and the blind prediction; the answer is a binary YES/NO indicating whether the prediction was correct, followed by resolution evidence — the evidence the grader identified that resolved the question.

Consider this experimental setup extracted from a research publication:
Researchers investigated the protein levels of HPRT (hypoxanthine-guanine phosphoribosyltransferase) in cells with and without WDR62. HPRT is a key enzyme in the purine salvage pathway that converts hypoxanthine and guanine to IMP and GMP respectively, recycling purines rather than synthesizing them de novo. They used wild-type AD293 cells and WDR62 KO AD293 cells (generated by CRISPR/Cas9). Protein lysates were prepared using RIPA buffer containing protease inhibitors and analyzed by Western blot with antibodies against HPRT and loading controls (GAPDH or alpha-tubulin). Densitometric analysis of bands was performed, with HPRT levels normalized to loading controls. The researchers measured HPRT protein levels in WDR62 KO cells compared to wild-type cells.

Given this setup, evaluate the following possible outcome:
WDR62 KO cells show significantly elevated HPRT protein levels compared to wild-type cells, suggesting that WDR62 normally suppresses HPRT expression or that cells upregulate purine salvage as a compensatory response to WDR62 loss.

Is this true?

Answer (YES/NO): NO